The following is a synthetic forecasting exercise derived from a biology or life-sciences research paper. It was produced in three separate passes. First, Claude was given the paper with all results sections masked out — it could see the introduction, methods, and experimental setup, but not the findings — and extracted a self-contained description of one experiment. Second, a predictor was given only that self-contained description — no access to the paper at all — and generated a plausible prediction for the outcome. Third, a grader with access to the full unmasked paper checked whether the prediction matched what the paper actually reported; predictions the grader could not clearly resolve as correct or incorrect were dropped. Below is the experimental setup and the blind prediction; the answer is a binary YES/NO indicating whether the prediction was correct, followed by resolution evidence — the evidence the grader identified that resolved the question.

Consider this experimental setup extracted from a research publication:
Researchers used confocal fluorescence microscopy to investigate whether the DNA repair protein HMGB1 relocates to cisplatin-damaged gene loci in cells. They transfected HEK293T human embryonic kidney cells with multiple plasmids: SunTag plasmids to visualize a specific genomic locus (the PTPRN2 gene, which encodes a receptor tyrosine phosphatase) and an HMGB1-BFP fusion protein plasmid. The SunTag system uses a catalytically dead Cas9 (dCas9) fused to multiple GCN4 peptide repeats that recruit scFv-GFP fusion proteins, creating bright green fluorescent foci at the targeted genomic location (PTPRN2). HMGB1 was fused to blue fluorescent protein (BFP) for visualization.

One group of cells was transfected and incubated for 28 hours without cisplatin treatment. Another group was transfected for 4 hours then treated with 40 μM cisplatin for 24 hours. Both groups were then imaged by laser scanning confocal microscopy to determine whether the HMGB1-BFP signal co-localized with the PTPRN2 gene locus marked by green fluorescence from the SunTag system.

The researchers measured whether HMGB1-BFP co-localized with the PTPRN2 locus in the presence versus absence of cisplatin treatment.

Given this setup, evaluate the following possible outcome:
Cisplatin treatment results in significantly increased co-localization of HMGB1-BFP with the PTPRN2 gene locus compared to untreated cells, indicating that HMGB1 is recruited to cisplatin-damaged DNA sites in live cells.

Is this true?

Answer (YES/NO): YES